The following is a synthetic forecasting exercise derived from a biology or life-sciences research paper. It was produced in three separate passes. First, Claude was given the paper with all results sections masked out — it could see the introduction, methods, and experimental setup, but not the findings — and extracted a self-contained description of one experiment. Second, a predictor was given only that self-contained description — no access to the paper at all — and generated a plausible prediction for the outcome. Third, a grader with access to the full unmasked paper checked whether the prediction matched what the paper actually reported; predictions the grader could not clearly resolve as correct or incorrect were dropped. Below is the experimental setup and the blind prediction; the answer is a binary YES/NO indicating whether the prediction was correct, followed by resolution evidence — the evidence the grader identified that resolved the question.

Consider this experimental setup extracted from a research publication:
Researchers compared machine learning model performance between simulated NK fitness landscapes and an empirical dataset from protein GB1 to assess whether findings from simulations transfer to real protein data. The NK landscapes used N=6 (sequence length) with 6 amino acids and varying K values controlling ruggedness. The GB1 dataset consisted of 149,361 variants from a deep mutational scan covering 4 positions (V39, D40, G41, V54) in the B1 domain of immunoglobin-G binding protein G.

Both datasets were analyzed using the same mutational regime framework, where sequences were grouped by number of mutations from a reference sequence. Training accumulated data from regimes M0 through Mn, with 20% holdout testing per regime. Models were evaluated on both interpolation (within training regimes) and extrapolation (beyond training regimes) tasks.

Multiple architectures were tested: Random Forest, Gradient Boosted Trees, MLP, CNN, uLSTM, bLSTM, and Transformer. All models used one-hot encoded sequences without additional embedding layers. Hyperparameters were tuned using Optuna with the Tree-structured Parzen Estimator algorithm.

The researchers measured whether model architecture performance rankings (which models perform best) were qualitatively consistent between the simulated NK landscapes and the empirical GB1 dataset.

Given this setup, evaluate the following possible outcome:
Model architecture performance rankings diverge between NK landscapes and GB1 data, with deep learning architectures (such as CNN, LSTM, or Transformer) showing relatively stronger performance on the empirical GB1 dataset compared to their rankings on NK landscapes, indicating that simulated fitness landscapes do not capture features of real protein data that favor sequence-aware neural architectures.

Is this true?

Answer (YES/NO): NO